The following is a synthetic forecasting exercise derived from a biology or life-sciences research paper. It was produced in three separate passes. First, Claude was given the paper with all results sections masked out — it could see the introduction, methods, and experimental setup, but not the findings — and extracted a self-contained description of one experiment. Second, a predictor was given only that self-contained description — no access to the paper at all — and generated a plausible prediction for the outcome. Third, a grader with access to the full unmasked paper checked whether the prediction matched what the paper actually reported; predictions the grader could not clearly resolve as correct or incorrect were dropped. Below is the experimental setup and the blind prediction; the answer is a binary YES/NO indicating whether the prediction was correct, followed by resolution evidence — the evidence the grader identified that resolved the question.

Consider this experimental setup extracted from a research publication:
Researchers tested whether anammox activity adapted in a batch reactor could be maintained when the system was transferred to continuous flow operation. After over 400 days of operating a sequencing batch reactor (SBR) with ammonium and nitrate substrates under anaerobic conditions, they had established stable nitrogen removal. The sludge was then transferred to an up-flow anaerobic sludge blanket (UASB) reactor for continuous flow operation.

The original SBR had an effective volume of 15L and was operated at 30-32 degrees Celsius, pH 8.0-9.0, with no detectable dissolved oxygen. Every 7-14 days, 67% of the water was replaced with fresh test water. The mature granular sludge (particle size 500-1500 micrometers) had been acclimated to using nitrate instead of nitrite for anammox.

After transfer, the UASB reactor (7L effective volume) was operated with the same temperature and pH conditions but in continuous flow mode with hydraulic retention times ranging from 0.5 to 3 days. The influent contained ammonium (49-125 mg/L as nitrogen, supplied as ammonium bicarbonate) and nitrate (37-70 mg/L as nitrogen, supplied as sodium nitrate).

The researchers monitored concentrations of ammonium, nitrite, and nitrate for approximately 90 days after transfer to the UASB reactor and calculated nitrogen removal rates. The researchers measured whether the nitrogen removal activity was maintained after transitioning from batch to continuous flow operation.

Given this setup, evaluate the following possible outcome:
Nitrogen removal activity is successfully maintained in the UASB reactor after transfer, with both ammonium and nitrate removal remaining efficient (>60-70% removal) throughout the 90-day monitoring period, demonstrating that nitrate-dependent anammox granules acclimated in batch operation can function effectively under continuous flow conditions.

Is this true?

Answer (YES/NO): YES